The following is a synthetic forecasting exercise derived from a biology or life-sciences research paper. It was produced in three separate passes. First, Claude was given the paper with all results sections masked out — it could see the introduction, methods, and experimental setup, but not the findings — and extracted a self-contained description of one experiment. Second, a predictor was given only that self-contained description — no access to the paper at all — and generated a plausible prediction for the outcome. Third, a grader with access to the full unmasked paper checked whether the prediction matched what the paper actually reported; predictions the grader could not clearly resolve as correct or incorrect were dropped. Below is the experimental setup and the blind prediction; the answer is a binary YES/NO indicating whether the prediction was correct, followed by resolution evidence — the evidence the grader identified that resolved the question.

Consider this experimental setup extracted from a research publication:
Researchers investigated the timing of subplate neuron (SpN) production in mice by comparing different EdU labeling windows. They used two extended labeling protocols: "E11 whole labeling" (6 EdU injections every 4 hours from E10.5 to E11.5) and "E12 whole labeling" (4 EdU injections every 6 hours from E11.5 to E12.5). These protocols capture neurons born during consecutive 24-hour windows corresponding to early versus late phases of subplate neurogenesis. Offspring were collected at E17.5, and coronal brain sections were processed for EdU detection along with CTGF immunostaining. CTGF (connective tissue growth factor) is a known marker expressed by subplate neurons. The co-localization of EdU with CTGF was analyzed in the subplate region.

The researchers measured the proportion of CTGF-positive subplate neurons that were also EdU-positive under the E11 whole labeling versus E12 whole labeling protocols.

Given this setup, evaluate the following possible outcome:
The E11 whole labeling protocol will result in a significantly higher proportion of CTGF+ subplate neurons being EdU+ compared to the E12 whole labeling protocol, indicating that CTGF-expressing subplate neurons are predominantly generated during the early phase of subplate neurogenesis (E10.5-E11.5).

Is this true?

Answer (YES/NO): NO